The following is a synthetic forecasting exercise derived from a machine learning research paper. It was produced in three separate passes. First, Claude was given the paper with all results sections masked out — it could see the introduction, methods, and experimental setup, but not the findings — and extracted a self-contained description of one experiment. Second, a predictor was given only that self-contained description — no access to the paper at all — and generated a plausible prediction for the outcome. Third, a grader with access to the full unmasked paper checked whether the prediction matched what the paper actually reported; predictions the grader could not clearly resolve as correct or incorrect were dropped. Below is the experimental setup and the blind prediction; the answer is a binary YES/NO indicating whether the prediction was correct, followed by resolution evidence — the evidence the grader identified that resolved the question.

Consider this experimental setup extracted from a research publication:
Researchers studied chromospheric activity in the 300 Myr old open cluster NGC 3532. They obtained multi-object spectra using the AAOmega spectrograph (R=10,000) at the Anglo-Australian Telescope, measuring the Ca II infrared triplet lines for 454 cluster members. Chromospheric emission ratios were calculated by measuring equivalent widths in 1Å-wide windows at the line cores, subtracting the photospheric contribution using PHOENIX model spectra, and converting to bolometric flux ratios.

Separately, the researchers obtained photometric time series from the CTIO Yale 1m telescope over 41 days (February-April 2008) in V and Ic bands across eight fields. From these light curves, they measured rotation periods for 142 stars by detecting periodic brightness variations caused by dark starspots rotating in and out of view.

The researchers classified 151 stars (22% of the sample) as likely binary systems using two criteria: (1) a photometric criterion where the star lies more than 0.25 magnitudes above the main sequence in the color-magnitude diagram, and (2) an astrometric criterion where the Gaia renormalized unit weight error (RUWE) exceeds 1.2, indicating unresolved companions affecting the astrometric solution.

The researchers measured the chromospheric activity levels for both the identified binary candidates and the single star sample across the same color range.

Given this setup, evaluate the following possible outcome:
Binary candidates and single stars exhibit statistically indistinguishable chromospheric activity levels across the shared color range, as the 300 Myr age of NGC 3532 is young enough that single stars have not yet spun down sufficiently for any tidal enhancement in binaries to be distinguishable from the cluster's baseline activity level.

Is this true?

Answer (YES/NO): NO